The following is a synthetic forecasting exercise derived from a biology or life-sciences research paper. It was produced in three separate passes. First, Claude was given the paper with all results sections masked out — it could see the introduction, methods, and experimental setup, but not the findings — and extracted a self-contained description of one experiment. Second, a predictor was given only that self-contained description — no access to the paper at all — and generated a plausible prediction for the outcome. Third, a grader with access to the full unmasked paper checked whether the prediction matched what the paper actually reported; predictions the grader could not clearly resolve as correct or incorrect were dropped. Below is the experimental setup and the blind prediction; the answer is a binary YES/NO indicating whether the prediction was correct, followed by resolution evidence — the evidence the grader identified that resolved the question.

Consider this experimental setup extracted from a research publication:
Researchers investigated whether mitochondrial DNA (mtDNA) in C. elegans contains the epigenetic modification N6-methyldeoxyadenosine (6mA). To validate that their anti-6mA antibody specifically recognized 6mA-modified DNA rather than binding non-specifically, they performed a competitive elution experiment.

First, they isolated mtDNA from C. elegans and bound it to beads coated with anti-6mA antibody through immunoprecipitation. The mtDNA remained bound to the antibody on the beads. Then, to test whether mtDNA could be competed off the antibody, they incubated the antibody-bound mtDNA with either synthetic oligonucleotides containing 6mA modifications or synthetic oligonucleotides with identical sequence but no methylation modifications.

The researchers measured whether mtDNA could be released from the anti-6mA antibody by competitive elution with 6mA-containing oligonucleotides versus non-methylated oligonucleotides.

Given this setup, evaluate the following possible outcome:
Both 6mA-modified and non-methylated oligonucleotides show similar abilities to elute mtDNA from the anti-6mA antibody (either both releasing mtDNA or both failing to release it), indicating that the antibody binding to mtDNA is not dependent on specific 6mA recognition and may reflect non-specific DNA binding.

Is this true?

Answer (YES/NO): NO